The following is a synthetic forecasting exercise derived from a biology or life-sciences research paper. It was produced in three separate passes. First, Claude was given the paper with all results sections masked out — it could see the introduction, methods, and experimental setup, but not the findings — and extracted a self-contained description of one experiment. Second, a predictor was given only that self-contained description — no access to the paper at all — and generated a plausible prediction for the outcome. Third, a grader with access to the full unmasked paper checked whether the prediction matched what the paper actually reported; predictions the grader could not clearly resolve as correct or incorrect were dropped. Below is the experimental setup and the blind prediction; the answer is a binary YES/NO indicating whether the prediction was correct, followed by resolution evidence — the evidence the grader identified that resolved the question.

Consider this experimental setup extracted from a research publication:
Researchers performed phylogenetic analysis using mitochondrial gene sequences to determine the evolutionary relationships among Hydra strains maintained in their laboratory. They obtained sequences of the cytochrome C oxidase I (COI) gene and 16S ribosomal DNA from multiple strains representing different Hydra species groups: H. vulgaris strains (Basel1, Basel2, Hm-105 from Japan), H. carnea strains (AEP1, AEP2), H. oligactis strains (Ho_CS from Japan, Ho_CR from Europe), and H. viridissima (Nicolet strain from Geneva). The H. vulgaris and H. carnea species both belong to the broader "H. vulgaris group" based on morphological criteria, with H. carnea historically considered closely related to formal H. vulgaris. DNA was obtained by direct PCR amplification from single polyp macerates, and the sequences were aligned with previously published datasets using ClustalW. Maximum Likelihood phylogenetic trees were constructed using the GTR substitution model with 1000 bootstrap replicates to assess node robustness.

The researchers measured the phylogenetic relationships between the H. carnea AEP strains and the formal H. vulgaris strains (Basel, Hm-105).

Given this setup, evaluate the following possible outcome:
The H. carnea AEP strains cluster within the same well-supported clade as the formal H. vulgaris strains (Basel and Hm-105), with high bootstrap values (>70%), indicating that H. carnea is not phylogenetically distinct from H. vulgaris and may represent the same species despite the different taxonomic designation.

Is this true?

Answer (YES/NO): NO